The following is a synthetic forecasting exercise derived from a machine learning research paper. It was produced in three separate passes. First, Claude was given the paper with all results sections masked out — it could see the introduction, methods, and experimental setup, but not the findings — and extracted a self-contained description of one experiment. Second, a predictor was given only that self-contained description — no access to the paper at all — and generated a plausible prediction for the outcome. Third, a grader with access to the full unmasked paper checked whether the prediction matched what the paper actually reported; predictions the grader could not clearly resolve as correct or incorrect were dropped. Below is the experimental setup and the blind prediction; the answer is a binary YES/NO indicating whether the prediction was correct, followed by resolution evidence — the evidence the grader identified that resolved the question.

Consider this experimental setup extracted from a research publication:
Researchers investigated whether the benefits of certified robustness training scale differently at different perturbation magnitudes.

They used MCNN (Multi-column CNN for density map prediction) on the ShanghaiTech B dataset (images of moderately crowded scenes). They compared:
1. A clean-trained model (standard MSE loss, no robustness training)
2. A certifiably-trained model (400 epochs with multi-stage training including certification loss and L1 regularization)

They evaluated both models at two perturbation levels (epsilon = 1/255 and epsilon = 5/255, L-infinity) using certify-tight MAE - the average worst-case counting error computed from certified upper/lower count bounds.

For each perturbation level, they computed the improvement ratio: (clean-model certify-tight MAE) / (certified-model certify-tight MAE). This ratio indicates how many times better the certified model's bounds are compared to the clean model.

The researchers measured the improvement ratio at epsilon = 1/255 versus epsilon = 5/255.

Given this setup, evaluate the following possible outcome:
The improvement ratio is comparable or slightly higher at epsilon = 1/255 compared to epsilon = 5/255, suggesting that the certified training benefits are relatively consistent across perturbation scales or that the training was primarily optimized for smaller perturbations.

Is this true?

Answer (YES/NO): NO